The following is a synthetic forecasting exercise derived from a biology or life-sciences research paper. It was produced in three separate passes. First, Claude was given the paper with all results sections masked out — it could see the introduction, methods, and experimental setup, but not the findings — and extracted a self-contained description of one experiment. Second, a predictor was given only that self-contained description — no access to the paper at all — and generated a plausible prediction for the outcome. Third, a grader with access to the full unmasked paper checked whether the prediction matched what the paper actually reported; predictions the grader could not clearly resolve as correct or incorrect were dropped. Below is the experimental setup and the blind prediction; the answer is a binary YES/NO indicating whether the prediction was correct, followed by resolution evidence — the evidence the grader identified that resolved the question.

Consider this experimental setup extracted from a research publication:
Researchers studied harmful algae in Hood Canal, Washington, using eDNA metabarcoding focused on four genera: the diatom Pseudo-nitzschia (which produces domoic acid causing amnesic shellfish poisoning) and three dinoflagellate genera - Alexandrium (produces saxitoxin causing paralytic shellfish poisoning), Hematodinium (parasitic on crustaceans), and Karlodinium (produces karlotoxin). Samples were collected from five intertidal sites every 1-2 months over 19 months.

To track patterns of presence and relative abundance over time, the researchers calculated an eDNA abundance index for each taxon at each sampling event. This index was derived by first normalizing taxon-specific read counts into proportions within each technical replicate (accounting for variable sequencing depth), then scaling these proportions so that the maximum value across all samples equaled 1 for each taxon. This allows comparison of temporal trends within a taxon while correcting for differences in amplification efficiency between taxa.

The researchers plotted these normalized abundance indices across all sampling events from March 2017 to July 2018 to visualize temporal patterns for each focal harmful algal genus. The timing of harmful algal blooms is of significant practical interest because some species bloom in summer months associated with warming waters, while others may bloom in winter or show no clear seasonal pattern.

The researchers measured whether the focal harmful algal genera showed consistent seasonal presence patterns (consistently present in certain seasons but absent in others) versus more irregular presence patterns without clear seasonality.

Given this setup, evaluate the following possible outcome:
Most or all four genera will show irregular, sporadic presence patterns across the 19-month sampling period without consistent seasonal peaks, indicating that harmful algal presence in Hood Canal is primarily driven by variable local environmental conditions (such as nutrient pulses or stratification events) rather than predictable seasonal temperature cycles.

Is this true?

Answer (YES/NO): NO